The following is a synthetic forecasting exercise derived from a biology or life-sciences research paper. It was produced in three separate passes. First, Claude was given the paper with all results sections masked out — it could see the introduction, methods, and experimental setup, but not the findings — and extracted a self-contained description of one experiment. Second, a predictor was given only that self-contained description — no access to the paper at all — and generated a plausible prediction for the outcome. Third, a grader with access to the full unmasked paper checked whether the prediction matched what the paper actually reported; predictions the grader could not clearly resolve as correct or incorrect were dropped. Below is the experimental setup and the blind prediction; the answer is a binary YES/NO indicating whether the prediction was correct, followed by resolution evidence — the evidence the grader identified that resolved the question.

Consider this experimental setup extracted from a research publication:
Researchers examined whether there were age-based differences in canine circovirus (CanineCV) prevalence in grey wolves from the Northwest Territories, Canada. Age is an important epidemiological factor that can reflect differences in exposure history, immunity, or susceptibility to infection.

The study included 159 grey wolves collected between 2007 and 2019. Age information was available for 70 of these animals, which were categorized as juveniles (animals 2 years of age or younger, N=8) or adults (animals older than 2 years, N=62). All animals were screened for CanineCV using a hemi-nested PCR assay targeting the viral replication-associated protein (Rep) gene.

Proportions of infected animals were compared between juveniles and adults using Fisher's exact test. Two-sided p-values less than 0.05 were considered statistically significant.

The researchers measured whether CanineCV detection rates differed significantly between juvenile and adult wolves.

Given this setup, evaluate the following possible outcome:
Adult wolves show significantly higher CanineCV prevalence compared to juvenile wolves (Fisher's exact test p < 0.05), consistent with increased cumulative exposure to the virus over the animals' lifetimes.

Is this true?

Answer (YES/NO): NO